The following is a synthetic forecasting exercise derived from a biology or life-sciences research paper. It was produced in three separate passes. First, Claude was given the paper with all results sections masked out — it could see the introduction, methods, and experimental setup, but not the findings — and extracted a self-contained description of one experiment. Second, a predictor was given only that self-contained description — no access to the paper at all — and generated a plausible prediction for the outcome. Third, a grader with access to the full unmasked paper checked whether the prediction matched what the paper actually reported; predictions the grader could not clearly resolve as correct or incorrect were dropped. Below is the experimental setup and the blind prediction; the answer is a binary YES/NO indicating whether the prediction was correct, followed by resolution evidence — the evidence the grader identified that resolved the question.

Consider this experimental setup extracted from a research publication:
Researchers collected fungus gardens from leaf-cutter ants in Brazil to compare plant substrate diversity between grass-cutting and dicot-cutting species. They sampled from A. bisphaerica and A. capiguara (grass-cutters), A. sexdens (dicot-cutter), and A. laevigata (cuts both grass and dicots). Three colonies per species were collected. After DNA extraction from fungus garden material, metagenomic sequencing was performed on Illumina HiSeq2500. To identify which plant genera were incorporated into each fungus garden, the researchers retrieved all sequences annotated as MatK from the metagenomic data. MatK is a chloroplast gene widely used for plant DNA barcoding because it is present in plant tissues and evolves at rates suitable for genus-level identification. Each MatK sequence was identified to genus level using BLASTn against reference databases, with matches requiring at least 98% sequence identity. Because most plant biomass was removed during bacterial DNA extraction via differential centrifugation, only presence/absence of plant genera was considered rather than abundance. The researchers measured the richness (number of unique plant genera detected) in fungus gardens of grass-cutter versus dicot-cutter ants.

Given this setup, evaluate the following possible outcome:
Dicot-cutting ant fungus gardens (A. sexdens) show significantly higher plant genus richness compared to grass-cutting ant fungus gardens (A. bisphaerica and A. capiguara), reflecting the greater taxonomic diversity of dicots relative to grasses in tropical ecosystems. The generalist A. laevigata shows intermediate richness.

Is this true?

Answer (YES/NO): NO